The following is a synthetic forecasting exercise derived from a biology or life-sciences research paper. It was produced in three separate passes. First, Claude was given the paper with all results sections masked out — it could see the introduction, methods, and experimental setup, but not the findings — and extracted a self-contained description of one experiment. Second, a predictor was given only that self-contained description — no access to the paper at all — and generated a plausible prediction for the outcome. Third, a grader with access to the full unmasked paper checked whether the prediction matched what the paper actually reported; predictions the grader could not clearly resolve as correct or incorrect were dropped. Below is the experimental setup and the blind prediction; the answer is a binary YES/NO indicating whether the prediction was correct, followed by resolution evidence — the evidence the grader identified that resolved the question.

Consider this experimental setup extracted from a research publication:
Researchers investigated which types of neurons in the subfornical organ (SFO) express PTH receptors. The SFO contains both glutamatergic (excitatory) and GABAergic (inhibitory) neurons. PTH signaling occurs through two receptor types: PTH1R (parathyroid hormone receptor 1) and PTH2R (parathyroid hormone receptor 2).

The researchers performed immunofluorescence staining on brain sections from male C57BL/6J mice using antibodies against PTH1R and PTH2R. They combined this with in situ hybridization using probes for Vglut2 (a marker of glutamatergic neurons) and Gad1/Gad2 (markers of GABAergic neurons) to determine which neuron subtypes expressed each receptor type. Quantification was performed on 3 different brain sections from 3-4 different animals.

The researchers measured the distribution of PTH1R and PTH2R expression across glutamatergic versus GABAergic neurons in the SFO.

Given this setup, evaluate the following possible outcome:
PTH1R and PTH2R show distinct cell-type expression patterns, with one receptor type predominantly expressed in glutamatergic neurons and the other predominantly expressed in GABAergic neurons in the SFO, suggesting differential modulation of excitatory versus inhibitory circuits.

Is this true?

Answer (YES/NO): YES